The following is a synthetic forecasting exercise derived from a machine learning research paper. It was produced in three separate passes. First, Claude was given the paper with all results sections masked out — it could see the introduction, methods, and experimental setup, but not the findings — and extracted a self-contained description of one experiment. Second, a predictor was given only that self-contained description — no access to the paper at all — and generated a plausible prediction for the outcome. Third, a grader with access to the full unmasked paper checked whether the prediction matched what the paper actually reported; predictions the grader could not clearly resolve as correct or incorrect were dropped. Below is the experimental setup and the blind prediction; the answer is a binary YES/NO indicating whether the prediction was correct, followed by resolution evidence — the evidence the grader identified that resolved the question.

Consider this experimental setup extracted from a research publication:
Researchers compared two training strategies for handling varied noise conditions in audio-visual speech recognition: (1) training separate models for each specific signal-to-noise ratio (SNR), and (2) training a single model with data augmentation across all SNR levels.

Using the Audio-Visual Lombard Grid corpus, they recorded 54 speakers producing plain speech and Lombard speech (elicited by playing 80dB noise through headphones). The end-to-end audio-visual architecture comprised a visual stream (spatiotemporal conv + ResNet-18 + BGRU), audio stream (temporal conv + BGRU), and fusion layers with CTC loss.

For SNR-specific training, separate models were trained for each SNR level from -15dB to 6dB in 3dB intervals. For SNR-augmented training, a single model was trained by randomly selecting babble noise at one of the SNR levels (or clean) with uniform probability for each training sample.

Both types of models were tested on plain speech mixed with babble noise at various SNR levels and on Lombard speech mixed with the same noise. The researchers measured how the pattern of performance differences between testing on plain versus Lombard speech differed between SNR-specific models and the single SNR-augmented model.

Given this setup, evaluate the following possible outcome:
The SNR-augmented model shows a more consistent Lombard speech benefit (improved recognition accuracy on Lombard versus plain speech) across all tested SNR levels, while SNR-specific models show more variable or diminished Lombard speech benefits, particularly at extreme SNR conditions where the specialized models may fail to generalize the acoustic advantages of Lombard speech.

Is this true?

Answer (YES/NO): NO